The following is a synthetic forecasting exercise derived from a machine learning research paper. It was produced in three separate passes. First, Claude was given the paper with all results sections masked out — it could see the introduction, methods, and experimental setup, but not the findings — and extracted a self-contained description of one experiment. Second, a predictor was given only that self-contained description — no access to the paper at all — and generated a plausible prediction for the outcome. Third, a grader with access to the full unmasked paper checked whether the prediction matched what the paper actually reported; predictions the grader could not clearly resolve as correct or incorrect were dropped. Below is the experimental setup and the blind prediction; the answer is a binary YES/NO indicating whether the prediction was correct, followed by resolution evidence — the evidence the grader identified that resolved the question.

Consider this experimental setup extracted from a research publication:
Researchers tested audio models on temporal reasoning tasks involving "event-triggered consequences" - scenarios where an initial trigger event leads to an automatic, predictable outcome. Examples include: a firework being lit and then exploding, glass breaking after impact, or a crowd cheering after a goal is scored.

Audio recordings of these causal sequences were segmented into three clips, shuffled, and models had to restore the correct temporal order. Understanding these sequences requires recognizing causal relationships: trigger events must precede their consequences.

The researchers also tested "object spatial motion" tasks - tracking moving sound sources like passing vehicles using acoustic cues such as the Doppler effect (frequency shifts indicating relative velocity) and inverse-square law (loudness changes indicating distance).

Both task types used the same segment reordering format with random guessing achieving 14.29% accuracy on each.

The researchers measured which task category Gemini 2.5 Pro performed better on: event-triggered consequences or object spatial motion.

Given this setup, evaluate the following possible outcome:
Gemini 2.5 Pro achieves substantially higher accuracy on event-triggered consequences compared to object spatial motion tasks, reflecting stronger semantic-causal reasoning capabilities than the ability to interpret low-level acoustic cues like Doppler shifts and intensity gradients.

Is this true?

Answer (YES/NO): NO